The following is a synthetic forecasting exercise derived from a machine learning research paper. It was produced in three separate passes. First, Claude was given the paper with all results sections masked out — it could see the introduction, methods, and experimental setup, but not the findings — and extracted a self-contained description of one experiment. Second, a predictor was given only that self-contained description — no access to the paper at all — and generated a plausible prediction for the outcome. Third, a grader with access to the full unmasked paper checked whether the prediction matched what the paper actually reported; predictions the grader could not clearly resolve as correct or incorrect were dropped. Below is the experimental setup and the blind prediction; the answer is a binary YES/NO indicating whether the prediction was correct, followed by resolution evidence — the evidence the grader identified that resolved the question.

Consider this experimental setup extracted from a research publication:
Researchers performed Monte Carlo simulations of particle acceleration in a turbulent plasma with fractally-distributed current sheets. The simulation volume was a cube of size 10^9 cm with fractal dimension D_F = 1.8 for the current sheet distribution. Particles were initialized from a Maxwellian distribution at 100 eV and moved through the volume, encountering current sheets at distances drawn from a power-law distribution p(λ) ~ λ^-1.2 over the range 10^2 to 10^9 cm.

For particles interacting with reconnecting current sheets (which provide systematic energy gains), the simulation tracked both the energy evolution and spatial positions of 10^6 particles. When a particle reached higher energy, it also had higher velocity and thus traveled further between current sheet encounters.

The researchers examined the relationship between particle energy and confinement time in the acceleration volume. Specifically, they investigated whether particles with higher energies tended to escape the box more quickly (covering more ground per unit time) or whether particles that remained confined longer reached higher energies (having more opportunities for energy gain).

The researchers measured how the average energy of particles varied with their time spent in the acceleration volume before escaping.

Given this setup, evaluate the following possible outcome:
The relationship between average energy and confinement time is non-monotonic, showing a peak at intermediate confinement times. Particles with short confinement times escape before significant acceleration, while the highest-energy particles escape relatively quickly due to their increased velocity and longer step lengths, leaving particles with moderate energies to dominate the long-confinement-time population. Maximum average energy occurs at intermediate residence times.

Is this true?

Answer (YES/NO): NO